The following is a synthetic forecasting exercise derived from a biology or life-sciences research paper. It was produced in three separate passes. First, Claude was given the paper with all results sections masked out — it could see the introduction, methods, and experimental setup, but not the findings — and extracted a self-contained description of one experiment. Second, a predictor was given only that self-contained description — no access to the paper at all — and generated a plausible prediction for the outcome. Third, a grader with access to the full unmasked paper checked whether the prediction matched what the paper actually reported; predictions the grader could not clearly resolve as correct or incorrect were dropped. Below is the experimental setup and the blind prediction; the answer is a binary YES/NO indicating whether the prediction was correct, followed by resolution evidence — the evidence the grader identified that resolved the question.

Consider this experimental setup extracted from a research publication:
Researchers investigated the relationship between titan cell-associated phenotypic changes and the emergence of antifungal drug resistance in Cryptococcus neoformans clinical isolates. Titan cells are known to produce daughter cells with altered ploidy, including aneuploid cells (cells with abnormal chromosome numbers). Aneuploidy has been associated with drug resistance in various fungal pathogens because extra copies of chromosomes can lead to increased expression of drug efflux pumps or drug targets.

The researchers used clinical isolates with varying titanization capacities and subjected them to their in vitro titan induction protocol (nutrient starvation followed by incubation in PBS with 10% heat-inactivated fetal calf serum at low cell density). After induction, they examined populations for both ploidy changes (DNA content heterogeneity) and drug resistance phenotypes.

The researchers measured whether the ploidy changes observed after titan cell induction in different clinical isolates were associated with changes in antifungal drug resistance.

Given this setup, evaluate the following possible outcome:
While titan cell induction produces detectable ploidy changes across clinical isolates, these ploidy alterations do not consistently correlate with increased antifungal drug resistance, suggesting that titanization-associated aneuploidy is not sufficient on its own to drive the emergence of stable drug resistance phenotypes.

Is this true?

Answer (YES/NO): YES